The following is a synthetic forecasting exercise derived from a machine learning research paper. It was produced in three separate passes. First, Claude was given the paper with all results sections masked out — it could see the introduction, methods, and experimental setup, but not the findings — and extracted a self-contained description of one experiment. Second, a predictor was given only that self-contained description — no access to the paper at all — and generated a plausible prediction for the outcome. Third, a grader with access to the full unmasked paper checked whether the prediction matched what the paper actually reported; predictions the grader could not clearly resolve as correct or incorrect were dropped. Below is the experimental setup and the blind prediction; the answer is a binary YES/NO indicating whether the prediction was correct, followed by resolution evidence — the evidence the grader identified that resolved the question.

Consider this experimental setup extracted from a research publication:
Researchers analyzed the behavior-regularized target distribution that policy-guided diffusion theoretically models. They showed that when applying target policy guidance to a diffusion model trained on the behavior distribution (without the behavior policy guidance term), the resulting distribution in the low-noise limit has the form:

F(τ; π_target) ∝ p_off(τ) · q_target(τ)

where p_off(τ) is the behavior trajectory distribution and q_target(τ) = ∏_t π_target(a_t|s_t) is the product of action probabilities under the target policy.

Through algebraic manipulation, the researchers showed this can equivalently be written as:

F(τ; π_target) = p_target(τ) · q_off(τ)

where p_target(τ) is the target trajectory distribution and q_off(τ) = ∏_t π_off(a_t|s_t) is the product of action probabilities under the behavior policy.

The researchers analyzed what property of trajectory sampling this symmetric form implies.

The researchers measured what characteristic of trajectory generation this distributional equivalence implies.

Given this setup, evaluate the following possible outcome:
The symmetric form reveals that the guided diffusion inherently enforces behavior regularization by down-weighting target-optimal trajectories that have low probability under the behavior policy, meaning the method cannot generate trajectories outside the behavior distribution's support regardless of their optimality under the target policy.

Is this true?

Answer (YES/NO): NO